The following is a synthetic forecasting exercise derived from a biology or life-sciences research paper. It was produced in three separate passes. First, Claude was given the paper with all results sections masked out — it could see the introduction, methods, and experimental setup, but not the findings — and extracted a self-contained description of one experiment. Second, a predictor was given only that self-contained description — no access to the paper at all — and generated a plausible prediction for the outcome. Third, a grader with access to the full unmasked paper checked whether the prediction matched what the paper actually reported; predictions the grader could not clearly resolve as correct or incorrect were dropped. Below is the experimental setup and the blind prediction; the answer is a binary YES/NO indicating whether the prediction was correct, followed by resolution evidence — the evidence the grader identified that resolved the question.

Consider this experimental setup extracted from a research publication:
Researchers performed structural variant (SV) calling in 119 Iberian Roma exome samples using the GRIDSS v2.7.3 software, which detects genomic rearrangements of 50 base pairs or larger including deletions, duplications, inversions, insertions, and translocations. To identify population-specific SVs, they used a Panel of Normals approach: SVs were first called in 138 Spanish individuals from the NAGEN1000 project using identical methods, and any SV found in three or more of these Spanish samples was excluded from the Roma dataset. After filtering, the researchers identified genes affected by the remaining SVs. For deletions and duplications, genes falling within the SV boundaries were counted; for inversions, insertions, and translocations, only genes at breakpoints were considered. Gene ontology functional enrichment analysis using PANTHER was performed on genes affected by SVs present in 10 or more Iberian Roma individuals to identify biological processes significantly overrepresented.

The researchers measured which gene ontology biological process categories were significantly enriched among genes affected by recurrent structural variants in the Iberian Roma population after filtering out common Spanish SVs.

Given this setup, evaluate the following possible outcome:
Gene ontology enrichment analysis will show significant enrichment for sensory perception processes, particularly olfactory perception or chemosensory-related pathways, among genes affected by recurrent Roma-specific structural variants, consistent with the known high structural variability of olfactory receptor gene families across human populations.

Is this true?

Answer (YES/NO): NO